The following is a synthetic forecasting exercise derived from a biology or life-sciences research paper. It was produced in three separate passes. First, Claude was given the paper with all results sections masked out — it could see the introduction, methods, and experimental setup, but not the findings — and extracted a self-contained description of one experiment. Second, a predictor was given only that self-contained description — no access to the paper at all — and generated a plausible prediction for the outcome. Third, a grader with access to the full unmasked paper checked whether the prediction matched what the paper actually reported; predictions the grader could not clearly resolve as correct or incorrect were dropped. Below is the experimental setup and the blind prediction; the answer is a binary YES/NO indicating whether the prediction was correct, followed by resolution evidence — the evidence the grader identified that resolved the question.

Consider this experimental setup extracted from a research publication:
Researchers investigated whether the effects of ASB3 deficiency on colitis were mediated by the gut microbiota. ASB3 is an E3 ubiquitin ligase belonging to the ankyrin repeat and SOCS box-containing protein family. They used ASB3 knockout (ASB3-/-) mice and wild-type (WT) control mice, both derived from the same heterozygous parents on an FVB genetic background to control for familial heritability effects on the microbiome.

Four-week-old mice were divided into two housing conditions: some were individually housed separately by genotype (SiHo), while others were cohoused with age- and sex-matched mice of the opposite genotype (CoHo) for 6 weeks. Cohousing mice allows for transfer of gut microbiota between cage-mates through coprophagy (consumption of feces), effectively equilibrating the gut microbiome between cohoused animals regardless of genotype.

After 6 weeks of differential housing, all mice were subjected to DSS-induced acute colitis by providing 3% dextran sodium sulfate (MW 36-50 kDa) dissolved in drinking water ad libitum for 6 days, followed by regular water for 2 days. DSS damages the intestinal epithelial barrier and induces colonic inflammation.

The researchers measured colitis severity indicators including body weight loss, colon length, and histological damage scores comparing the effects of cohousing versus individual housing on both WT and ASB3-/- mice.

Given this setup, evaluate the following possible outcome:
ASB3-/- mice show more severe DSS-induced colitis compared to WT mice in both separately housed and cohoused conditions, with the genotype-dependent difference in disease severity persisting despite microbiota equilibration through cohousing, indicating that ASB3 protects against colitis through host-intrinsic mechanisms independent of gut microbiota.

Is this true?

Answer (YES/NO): NO